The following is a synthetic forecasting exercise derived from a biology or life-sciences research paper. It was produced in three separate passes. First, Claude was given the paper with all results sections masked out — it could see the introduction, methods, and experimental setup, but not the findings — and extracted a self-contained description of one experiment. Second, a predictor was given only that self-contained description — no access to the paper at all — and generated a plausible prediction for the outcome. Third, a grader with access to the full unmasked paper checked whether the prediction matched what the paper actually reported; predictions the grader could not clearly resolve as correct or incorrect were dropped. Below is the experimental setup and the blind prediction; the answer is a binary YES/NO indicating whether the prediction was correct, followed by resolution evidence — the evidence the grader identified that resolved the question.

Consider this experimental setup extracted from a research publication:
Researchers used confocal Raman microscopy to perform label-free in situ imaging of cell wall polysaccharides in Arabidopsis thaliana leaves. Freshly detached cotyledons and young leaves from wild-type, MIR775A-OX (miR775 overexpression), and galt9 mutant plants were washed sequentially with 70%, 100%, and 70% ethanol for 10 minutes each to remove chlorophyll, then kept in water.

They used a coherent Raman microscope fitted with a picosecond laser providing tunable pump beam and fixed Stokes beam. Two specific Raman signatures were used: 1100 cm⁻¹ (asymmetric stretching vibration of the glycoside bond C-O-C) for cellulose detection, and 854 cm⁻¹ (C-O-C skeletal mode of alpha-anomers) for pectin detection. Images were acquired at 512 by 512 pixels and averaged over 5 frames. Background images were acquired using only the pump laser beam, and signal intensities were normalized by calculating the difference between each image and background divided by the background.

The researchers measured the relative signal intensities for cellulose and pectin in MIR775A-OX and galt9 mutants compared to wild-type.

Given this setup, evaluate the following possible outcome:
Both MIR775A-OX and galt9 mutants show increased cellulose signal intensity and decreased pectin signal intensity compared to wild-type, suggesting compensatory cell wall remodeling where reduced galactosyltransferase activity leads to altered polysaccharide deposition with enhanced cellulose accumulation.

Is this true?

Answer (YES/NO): NO